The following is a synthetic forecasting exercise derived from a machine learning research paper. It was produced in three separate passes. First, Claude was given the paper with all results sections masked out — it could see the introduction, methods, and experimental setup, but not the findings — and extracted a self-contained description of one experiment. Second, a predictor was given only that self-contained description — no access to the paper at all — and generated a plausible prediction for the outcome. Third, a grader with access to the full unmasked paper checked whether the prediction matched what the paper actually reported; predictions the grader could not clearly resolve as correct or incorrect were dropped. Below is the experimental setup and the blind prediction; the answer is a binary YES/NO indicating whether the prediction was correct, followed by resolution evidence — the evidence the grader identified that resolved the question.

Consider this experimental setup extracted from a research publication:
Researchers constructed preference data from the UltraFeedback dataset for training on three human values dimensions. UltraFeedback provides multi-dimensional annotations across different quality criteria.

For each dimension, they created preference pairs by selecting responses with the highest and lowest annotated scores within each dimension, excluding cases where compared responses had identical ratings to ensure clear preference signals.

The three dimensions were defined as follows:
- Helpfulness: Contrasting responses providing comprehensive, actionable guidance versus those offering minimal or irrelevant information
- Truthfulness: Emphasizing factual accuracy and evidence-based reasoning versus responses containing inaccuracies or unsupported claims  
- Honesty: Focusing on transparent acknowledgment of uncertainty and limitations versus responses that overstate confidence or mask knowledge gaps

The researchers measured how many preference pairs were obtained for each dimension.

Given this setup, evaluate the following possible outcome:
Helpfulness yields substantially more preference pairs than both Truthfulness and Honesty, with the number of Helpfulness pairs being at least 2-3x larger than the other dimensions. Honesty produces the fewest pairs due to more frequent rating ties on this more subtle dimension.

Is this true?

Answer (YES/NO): NO